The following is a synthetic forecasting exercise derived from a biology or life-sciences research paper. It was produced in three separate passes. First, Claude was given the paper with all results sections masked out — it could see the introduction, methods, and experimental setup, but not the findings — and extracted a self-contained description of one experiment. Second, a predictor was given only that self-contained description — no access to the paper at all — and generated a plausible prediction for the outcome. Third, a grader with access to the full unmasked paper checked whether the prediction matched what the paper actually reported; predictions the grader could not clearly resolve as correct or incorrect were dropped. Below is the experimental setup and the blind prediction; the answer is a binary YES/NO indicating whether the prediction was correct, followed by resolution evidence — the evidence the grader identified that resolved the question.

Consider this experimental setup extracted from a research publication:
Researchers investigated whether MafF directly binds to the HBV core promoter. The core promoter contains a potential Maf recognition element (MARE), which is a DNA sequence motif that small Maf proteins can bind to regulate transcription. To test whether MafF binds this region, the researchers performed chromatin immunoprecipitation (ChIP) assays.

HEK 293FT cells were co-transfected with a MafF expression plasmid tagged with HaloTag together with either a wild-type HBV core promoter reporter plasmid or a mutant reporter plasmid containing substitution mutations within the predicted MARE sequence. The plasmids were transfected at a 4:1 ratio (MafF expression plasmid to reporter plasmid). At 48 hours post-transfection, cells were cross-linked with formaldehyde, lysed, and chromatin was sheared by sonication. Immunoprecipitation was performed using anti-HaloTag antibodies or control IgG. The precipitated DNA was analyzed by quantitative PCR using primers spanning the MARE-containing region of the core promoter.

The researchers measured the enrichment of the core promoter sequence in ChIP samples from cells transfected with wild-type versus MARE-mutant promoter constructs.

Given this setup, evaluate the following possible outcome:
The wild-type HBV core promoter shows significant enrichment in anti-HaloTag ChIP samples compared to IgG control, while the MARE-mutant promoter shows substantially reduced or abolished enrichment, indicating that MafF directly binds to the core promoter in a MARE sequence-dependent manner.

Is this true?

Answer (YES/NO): YES